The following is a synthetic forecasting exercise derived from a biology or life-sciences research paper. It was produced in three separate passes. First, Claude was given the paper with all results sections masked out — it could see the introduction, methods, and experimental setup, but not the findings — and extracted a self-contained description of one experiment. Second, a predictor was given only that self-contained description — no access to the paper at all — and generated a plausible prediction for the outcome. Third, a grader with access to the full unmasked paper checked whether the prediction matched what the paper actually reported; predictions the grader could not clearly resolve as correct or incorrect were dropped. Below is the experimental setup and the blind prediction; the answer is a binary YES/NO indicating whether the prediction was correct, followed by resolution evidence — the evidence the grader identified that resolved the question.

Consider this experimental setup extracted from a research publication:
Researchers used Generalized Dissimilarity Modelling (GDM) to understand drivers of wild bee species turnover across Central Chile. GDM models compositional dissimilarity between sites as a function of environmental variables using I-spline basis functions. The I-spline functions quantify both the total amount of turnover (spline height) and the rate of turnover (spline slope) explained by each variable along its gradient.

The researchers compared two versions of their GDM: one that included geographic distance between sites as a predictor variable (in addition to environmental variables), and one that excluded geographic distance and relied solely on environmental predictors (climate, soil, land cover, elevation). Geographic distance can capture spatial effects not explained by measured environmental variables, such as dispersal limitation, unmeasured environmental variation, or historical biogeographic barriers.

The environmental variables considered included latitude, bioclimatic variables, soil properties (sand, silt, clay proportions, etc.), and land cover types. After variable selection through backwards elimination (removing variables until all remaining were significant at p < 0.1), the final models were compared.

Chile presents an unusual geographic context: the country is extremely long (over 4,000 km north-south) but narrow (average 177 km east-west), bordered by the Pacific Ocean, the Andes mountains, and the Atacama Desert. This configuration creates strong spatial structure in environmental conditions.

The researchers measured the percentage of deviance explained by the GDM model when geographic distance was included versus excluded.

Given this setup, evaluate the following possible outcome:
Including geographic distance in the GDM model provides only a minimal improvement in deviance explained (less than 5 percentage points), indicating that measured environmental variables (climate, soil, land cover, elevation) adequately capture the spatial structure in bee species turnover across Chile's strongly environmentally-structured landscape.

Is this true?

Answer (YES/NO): YES